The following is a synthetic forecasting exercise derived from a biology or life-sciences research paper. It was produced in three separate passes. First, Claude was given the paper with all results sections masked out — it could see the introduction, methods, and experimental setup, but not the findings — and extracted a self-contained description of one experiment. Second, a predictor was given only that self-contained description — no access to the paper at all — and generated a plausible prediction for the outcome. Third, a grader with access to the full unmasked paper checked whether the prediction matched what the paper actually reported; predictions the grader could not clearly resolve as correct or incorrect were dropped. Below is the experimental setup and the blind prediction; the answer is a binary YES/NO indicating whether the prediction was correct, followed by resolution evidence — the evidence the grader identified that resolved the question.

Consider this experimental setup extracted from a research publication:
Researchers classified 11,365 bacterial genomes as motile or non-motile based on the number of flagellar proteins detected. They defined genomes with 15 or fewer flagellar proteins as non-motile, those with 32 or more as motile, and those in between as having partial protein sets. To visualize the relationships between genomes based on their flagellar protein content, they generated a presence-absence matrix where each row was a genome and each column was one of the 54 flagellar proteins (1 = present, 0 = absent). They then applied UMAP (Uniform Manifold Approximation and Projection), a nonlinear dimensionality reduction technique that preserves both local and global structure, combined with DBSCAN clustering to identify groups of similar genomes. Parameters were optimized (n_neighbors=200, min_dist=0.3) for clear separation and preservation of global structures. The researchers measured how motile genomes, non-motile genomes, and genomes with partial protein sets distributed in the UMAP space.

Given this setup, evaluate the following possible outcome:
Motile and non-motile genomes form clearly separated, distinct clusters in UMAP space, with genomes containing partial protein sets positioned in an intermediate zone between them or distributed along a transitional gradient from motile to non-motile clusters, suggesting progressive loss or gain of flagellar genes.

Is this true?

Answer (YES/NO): YES